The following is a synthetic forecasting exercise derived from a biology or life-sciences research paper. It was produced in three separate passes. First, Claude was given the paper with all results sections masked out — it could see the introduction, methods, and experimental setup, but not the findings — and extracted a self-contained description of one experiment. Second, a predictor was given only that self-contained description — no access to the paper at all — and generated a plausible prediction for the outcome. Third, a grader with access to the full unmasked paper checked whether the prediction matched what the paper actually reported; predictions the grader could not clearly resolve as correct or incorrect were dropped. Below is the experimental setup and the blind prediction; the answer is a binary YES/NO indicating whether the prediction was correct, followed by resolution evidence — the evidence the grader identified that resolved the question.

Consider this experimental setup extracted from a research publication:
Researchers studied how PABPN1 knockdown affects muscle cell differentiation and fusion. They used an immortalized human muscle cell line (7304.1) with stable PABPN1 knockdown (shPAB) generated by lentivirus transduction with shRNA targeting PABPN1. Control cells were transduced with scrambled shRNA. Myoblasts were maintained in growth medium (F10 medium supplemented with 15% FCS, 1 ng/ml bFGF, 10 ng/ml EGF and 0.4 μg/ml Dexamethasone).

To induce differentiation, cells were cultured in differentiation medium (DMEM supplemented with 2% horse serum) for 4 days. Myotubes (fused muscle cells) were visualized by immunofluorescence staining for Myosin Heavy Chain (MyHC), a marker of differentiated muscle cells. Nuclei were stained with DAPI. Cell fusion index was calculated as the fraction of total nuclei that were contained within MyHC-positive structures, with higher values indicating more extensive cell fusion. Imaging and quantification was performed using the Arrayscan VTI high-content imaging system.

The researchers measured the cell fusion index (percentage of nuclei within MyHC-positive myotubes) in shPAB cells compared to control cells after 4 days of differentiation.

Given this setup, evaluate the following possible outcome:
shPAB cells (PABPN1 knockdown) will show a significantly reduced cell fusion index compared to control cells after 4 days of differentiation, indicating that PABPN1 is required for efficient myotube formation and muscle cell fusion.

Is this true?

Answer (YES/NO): YES